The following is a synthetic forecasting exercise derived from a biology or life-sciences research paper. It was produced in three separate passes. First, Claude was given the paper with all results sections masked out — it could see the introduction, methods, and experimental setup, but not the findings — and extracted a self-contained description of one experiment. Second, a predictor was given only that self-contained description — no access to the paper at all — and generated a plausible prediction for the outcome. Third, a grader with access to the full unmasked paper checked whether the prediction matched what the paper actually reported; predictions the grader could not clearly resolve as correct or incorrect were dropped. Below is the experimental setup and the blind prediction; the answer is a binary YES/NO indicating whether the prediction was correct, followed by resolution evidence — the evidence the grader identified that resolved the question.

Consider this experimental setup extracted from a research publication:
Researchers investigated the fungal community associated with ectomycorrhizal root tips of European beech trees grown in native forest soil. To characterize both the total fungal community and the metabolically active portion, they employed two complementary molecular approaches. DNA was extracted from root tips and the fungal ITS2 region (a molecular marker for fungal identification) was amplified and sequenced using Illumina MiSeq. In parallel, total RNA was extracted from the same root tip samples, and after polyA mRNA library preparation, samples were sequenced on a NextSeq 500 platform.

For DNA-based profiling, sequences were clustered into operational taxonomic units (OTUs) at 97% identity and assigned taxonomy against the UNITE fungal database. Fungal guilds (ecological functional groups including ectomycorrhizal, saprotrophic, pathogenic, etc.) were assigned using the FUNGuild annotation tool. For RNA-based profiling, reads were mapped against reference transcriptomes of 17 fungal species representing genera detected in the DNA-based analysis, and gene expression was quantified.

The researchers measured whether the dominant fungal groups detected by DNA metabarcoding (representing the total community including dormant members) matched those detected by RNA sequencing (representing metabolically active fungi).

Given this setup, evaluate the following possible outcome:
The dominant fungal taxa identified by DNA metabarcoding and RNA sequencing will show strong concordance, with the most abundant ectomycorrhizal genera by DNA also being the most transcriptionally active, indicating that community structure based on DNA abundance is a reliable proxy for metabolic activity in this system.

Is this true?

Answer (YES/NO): YES